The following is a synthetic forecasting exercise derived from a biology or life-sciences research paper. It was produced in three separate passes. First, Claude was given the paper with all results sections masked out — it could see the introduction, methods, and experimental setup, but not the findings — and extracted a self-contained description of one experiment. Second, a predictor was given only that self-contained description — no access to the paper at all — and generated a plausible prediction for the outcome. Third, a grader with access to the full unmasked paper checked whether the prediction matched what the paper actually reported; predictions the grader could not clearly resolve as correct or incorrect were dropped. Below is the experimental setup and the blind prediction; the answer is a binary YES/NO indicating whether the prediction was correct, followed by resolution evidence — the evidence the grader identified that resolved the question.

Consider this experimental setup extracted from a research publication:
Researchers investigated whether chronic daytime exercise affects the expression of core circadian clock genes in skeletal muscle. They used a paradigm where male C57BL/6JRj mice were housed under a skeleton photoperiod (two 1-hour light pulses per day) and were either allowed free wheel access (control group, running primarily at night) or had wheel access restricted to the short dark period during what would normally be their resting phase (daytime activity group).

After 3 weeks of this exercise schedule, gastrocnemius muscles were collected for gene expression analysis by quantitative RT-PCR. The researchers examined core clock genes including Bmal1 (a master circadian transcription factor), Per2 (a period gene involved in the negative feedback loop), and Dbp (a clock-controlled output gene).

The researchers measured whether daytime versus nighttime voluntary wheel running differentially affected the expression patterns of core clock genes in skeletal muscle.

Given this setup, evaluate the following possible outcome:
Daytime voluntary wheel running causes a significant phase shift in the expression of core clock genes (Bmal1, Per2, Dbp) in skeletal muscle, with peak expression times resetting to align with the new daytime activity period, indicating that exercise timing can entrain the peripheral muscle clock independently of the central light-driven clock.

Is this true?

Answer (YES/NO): NO